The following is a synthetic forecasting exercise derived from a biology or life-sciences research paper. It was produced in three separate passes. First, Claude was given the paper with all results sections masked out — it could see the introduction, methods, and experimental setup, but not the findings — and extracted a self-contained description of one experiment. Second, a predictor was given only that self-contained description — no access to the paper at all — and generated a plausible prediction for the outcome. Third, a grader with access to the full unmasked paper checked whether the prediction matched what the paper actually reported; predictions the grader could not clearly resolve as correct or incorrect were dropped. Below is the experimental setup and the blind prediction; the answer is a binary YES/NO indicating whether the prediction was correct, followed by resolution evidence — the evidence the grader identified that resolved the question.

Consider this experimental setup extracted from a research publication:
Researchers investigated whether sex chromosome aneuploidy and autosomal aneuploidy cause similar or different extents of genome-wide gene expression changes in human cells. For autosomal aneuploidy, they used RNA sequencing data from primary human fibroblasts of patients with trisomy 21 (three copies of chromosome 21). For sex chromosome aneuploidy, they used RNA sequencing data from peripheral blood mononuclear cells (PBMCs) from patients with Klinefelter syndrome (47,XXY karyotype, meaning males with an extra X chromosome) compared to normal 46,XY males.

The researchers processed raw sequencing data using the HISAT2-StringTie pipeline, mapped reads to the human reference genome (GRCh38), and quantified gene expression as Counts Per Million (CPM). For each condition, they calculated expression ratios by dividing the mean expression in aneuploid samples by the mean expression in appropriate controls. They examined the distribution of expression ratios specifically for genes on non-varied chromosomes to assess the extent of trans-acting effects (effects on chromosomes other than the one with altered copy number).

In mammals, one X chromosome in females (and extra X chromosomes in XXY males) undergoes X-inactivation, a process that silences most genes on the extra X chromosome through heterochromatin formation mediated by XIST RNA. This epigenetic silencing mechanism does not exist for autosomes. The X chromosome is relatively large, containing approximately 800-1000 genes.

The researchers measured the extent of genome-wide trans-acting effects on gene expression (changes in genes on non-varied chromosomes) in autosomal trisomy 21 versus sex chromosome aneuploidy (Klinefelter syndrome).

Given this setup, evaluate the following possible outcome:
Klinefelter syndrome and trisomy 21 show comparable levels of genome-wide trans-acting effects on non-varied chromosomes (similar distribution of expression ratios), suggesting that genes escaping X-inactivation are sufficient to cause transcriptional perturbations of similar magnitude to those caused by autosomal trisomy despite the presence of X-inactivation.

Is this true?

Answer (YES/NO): NO